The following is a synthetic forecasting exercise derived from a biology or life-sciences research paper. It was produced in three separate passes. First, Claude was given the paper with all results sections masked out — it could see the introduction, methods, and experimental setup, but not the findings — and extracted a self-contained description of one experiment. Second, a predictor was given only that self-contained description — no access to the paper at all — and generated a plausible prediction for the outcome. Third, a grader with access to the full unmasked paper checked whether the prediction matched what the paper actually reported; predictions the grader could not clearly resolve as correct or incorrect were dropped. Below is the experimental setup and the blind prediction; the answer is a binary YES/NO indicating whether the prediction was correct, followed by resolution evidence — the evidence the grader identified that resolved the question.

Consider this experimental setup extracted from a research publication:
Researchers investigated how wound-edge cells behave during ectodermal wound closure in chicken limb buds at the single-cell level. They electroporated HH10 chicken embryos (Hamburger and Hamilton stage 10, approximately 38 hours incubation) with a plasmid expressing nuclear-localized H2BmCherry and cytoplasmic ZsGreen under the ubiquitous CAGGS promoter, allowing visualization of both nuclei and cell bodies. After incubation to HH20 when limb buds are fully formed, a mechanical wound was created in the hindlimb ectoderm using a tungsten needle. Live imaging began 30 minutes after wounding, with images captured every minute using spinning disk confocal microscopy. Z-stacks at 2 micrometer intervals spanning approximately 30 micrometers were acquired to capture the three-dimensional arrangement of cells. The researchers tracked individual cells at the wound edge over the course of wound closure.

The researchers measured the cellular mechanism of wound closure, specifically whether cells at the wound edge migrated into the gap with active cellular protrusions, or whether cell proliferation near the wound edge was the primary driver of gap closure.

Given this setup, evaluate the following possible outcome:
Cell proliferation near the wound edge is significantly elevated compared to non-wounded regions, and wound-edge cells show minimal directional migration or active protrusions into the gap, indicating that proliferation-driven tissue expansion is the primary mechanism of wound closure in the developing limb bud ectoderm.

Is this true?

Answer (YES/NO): NO